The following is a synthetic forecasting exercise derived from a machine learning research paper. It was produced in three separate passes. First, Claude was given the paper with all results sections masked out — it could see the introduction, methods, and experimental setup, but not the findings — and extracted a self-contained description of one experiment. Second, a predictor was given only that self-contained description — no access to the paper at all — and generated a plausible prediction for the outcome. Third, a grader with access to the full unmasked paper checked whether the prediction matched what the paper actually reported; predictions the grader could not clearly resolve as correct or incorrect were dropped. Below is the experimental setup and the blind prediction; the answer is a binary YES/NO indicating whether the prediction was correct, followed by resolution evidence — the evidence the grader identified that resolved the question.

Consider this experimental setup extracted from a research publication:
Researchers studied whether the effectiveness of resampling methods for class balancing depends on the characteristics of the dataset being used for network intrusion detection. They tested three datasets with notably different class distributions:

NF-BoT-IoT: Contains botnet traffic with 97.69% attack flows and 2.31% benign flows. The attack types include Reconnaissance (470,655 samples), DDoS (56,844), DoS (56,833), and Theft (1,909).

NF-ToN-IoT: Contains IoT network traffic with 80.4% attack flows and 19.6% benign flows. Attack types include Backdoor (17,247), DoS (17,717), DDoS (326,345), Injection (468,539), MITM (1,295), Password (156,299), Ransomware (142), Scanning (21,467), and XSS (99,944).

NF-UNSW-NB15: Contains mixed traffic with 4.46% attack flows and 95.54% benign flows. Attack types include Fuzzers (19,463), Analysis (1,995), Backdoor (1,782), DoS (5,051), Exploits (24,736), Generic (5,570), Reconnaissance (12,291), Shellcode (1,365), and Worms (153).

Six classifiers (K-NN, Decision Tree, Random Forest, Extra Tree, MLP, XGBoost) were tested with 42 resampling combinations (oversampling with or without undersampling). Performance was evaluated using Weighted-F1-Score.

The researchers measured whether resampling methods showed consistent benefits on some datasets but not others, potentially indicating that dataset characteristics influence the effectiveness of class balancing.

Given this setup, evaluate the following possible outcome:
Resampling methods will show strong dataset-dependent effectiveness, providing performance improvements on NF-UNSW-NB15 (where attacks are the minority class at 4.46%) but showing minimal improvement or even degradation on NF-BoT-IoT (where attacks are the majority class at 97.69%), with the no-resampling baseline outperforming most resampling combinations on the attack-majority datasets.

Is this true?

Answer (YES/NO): NO